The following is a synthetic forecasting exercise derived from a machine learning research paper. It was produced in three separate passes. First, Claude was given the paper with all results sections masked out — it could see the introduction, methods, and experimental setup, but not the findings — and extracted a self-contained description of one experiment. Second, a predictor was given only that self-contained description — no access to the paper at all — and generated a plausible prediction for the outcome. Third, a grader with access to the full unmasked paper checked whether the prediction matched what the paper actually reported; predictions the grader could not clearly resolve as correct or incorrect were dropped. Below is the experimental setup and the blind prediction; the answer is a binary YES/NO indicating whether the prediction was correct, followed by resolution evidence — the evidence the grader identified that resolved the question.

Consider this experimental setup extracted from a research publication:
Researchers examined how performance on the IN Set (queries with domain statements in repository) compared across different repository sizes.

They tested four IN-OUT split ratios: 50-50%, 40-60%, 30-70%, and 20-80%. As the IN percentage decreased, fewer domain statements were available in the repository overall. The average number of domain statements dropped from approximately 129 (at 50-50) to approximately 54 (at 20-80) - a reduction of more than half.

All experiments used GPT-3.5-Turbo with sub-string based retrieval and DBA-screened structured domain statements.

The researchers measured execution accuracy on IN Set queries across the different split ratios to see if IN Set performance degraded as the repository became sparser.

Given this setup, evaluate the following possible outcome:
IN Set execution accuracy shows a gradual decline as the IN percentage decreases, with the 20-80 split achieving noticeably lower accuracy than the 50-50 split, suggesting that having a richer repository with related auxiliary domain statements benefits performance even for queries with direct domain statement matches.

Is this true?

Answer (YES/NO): NO